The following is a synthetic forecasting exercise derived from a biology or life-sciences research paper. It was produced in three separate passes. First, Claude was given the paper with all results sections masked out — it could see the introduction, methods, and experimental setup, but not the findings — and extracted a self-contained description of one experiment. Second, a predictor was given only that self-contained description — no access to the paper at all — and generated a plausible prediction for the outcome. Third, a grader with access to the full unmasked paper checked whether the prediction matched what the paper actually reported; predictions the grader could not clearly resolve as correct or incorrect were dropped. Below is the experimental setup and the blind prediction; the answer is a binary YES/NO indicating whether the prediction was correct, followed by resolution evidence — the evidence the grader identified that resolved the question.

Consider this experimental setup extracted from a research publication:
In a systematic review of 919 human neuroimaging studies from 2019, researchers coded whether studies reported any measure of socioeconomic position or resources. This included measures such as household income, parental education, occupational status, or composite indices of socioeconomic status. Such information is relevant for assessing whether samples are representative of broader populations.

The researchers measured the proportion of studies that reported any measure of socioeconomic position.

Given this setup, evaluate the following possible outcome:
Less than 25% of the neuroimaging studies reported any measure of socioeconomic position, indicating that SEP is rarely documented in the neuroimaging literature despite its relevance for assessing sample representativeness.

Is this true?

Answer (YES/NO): NO